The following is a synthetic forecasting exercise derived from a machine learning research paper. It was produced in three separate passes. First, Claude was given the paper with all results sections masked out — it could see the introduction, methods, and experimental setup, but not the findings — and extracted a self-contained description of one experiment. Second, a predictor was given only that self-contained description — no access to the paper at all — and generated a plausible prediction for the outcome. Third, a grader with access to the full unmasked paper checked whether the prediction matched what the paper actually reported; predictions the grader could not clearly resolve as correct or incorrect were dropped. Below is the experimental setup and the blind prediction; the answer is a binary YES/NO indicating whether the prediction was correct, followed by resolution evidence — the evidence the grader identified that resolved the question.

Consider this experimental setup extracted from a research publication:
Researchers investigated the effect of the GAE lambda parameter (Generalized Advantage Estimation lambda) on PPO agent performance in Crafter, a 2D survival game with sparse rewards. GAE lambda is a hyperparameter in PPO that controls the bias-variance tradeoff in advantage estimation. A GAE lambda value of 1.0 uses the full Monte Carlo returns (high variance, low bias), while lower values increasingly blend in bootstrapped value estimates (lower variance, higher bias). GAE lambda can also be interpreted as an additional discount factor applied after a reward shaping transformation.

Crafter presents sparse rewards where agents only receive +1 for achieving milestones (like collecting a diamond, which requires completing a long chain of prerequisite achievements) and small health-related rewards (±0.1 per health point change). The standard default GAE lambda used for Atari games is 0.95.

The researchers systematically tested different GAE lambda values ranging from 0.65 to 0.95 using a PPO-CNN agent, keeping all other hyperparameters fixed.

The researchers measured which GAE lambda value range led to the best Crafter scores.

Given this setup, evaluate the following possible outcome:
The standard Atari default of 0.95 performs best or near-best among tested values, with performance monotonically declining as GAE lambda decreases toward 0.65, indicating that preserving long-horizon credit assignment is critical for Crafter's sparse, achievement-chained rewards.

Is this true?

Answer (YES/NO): NO